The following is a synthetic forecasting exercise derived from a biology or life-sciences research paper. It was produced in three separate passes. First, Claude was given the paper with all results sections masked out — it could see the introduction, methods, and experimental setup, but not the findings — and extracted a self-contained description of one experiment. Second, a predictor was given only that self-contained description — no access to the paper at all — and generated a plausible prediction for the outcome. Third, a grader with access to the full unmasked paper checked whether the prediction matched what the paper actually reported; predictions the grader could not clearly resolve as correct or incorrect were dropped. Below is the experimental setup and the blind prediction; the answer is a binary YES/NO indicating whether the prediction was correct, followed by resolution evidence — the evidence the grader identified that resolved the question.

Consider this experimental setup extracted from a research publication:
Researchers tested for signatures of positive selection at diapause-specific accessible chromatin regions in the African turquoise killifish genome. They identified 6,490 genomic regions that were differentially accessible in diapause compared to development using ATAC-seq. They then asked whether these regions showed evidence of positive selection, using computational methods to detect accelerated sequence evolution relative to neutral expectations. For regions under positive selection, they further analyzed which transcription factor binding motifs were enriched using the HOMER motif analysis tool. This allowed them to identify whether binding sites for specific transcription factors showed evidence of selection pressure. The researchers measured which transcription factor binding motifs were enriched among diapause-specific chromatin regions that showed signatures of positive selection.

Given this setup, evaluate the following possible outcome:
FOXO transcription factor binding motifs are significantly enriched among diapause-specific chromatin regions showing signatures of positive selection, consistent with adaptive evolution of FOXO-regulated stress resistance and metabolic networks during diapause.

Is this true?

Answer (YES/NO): YES